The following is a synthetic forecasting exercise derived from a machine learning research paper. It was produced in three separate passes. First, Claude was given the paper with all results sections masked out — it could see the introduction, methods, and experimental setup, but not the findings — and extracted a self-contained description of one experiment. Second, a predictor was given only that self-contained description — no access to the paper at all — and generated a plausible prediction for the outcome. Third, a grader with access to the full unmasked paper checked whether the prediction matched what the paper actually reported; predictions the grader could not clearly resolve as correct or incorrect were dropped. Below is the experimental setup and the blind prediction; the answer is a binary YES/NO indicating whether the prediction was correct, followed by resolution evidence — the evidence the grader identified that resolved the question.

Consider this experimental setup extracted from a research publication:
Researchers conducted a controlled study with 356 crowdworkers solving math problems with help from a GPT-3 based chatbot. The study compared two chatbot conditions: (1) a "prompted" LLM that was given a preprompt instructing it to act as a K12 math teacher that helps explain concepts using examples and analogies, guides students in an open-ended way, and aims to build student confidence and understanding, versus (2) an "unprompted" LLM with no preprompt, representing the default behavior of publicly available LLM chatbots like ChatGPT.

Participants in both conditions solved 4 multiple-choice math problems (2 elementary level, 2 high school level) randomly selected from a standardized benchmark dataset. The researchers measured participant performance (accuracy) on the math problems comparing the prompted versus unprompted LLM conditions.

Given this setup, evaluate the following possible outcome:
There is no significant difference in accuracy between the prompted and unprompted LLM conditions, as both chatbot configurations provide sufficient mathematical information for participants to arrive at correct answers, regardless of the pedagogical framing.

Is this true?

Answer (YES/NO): YES